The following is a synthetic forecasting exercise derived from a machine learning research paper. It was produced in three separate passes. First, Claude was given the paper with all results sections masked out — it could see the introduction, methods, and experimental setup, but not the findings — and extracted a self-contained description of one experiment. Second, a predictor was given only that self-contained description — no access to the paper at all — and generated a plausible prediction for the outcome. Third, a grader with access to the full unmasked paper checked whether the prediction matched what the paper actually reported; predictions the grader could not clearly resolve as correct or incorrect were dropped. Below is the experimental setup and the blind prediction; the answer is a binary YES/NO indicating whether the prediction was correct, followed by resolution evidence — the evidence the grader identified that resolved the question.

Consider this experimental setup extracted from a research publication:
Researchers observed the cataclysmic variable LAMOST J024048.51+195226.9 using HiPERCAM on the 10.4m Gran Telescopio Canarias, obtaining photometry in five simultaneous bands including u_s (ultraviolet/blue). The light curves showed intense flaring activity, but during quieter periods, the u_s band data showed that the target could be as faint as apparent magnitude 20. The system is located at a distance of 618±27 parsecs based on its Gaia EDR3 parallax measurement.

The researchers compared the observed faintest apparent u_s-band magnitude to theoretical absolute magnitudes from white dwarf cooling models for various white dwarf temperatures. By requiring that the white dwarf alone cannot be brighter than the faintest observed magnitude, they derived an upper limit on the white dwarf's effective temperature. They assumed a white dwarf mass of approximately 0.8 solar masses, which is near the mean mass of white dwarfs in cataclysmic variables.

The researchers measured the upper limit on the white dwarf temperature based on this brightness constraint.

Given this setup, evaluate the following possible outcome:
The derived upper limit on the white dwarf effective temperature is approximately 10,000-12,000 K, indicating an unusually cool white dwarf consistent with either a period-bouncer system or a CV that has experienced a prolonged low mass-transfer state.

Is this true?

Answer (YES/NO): NO